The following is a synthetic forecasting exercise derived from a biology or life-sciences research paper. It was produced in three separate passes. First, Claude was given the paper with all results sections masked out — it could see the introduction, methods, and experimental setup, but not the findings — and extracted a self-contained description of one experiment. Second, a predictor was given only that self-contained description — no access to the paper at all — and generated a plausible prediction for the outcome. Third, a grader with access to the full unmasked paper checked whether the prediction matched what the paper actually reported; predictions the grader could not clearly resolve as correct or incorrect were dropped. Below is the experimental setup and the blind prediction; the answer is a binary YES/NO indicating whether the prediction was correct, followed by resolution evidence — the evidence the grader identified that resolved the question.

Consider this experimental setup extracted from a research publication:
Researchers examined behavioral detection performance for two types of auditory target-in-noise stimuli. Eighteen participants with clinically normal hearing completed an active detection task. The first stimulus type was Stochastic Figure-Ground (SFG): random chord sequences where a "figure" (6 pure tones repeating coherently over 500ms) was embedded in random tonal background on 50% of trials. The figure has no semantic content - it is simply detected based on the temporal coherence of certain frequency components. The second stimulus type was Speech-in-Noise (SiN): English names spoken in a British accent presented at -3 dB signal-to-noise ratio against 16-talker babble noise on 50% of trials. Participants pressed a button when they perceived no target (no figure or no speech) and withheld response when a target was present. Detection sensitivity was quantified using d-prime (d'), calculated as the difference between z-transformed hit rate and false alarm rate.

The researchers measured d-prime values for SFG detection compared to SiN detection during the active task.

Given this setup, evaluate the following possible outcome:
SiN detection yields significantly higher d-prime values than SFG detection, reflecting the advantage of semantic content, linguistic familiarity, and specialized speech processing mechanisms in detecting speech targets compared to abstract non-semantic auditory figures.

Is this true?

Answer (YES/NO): NO